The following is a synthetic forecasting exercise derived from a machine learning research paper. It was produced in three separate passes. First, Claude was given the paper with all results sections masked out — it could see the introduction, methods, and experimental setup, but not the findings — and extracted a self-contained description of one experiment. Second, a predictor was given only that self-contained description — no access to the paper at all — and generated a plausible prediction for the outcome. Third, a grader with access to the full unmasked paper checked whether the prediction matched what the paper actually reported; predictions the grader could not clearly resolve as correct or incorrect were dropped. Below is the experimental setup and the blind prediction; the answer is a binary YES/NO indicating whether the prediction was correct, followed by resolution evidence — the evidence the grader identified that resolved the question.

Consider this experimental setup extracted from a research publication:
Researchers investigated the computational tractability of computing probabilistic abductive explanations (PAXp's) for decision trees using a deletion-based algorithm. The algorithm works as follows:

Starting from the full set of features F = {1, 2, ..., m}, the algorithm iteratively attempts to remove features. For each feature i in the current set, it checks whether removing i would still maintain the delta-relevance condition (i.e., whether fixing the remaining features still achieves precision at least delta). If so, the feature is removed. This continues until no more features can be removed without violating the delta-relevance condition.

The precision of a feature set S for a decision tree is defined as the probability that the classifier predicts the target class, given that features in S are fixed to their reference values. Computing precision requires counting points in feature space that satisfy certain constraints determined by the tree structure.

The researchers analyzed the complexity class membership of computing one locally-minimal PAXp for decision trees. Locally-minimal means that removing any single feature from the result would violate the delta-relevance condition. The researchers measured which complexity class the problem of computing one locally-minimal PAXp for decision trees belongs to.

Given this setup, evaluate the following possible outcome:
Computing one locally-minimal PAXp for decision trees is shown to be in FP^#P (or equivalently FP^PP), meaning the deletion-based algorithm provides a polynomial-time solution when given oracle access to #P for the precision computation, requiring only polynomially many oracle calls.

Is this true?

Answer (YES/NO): NO